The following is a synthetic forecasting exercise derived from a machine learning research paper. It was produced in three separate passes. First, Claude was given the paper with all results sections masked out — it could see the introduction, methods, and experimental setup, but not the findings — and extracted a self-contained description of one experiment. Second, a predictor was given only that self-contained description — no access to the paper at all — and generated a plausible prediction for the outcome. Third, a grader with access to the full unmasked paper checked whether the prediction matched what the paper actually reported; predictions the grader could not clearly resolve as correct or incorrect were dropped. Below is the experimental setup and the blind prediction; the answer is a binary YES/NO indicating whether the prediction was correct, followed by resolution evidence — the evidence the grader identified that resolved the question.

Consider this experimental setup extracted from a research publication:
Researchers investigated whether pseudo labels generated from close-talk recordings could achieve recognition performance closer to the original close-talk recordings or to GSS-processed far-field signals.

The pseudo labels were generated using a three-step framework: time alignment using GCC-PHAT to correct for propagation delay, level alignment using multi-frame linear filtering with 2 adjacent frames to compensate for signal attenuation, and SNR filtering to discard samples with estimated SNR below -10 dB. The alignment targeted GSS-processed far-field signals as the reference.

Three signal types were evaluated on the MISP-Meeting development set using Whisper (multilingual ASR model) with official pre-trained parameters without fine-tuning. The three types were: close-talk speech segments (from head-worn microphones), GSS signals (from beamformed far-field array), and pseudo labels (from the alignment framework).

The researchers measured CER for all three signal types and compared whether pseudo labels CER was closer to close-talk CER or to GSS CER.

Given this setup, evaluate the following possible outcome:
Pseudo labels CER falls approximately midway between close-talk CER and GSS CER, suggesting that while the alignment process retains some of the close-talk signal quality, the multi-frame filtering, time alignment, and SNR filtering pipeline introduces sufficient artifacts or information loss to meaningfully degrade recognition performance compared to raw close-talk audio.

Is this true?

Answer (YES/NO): NO